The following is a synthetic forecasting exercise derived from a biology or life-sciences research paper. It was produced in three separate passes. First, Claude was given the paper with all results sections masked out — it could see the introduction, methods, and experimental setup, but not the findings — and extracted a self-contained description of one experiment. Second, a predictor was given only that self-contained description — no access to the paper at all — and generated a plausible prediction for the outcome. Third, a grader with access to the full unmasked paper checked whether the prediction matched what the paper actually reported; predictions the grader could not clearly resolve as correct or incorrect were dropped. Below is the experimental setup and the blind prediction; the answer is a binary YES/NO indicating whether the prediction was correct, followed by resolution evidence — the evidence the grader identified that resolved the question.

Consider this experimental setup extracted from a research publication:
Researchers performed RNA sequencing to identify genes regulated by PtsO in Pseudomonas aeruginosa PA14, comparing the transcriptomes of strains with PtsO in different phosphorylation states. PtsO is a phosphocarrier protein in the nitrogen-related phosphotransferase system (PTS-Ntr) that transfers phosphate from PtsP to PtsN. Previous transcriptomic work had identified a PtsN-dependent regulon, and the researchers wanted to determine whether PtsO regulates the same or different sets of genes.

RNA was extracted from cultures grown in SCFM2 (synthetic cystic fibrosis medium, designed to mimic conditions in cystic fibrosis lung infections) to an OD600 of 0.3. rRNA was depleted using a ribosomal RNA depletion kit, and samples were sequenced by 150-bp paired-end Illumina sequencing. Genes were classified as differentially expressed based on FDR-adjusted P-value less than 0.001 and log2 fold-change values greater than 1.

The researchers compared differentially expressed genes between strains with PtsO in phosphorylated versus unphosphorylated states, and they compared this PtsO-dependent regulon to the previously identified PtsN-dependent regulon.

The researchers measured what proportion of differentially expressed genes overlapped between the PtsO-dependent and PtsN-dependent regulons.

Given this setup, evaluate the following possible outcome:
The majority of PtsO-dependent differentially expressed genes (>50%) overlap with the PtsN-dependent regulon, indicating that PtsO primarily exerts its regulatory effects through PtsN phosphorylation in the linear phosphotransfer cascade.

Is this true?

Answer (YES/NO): NO